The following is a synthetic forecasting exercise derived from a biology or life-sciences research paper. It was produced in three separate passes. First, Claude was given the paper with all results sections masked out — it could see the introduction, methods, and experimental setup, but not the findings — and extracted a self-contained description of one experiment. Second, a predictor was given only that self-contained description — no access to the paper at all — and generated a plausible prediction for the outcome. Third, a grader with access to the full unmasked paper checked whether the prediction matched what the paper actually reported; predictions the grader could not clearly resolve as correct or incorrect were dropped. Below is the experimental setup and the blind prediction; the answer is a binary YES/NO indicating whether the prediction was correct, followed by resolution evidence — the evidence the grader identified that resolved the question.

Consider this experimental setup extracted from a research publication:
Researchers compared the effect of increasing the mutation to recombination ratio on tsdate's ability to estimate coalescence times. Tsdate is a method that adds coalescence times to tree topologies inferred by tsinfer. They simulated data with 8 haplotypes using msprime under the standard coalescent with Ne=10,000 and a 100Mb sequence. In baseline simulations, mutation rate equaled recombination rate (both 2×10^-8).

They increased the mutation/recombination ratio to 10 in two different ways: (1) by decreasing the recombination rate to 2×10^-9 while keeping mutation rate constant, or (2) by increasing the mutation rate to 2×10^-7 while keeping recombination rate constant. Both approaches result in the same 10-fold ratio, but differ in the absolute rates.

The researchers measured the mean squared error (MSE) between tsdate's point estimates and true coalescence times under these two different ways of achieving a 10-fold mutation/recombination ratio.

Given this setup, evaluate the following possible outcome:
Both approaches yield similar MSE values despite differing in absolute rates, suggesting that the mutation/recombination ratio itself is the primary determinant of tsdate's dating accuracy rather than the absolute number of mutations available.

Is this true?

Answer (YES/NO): NO